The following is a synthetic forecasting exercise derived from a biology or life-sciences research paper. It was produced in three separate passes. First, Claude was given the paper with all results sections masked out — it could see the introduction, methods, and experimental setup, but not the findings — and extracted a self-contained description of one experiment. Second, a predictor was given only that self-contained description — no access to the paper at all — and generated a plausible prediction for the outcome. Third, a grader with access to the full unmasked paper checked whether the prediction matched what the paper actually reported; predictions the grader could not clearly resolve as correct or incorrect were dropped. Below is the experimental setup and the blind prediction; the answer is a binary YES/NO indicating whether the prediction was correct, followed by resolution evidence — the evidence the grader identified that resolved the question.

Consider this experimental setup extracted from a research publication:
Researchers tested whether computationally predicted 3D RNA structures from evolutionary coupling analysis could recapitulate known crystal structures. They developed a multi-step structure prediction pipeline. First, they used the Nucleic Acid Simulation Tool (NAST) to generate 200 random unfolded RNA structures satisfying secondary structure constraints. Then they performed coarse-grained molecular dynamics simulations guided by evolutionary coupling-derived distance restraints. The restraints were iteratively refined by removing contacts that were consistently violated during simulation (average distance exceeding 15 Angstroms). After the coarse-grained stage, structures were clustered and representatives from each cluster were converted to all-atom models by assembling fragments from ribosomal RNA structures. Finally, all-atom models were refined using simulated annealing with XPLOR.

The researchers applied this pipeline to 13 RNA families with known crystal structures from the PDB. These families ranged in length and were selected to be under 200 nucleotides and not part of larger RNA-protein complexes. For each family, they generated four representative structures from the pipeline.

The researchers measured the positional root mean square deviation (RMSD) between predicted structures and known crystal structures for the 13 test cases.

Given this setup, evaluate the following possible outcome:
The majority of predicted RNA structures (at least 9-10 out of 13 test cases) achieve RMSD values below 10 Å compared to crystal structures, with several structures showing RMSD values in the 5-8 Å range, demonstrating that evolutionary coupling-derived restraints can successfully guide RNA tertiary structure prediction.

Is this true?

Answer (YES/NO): NO